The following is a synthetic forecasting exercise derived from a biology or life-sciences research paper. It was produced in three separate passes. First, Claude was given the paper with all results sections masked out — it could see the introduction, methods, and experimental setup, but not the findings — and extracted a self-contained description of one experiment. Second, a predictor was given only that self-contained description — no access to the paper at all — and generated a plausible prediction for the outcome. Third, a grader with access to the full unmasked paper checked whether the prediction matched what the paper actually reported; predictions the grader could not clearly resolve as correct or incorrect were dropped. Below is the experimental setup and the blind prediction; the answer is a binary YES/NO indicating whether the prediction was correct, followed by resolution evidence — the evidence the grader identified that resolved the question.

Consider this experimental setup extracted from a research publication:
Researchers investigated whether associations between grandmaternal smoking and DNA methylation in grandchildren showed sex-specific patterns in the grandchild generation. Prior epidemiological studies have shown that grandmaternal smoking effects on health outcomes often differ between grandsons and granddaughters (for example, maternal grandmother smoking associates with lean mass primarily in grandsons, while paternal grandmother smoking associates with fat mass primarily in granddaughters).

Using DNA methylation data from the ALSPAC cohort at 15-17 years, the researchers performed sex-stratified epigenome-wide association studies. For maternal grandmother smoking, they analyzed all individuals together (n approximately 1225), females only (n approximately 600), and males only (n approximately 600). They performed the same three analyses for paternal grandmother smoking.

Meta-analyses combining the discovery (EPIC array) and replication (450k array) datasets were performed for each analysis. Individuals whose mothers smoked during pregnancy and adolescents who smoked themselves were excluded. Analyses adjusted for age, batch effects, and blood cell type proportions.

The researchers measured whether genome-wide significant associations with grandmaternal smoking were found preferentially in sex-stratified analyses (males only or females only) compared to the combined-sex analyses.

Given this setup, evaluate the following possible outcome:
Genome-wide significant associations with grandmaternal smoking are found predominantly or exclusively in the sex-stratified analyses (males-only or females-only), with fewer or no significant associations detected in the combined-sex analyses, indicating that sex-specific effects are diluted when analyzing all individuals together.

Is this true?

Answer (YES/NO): YES